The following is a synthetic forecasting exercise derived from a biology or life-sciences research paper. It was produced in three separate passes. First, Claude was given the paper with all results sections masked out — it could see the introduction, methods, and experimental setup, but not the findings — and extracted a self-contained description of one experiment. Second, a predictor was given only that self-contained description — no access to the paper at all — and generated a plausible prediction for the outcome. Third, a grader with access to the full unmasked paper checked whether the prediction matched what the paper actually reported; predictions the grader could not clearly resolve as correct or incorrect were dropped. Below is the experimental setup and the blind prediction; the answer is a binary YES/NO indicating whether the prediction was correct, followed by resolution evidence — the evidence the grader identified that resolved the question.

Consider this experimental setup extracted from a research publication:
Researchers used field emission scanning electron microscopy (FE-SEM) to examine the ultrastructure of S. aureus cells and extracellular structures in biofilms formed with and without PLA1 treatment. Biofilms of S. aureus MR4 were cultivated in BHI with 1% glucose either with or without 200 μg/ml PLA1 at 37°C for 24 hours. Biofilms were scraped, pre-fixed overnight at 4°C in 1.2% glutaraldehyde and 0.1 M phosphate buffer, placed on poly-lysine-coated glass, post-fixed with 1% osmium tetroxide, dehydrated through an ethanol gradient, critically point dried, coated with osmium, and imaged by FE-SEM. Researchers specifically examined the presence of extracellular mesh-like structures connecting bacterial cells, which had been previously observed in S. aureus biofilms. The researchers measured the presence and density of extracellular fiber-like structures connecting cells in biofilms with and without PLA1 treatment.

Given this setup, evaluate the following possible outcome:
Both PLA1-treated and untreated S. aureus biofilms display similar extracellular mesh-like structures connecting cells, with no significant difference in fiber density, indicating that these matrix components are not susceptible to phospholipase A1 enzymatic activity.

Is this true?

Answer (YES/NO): NO